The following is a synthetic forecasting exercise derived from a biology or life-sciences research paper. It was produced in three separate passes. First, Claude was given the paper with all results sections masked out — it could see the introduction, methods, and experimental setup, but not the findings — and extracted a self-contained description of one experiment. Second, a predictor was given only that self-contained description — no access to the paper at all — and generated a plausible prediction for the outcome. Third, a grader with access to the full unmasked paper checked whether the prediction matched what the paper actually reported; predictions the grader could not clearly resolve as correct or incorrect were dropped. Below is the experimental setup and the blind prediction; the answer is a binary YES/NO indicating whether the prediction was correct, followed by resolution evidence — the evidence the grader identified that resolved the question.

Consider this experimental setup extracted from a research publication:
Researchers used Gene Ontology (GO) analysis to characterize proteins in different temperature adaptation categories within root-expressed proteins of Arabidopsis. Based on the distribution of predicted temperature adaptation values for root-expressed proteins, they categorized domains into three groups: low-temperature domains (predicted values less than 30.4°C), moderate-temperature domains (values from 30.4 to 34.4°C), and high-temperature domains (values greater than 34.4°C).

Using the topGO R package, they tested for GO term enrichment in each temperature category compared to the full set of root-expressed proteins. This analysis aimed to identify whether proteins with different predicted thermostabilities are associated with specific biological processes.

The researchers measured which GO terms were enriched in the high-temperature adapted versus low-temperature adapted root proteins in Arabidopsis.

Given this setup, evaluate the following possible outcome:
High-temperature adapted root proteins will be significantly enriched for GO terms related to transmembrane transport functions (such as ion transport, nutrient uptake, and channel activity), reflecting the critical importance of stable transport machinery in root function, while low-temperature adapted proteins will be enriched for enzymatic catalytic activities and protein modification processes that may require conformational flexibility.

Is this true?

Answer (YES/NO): NO